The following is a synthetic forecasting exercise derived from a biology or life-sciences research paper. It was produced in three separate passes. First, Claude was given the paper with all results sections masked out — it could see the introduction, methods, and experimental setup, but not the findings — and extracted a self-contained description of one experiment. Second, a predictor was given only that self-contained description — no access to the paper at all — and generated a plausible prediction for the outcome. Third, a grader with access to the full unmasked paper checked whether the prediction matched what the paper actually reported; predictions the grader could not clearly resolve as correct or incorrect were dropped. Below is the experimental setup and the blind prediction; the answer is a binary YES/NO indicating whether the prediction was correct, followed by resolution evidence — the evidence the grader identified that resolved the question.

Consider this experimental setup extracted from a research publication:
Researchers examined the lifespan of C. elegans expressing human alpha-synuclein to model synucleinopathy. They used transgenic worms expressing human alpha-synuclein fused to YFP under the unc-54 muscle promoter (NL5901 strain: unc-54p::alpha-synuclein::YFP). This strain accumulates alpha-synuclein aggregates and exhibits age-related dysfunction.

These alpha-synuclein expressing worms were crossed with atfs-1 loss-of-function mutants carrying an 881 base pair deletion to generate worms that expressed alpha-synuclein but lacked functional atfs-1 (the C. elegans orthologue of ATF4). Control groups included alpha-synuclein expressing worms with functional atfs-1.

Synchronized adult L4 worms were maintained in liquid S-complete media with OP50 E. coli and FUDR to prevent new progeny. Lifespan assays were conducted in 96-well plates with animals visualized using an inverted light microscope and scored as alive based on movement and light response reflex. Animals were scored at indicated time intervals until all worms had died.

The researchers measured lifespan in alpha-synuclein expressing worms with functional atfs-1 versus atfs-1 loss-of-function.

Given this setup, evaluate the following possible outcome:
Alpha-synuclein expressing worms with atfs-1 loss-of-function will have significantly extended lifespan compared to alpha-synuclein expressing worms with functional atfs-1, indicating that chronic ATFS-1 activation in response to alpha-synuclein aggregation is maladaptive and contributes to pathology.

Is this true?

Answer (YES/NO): YES